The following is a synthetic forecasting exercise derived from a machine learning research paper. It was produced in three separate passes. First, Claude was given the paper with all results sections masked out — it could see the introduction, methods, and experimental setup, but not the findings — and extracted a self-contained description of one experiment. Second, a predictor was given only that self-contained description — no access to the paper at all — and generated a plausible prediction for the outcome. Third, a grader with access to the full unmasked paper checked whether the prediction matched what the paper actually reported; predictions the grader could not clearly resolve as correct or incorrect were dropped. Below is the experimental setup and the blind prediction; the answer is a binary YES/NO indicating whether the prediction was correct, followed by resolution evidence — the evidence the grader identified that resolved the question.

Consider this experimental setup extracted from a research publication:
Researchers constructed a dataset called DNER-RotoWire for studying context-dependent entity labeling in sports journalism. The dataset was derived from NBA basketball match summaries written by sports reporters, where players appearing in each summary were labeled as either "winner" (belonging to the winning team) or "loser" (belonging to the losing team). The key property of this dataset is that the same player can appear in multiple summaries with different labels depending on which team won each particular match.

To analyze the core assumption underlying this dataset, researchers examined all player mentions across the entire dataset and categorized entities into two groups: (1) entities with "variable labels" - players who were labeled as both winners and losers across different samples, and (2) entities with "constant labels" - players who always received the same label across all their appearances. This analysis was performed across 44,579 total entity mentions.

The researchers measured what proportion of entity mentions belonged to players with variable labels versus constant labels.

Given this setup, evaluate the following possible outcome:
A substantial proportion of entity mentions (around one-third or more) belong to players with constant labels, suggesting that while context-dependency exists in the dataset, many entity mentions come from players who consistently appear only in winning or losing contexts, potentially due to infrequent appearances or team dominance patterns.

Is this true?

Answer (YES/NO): NO